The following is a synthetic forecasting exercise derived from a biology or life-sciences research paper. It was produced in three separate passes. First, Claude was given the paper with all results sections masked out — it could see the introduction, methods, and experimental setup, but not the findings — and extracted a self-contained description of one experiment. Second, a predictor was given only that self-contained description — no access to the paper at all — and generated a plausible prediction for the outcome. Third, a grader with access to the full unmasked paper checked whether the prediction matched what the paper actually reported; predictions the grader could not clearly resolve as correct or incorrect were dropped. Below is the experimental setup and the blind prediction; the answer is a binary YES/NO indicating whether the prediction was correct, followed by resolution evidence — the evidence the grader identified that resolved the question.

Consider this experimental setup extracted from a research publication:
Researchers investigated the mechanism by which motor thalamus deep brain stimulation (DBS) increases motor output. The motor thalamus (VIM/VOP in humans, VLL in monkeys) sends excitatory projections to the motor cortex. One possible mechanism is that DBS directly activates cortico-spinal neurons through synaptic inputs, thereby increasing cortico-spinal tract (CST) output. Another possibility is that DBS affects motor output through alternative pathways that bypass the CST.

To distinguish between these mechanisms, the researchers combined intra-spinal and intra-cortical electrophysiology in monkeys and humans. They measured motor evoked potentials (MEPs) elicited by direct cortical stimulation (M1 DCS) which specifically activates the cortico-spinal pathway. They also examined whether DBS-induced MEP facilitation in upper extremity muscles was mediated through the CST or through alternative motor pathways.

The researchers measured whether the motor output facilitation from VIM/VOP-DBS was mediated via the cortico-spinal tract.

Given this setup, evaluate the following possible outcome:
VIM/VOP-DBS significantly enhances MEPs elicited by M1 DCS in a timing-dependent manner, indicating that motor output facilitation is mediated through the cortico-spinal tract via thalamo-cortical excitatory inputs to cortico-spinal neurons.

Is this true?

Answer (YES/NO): YES